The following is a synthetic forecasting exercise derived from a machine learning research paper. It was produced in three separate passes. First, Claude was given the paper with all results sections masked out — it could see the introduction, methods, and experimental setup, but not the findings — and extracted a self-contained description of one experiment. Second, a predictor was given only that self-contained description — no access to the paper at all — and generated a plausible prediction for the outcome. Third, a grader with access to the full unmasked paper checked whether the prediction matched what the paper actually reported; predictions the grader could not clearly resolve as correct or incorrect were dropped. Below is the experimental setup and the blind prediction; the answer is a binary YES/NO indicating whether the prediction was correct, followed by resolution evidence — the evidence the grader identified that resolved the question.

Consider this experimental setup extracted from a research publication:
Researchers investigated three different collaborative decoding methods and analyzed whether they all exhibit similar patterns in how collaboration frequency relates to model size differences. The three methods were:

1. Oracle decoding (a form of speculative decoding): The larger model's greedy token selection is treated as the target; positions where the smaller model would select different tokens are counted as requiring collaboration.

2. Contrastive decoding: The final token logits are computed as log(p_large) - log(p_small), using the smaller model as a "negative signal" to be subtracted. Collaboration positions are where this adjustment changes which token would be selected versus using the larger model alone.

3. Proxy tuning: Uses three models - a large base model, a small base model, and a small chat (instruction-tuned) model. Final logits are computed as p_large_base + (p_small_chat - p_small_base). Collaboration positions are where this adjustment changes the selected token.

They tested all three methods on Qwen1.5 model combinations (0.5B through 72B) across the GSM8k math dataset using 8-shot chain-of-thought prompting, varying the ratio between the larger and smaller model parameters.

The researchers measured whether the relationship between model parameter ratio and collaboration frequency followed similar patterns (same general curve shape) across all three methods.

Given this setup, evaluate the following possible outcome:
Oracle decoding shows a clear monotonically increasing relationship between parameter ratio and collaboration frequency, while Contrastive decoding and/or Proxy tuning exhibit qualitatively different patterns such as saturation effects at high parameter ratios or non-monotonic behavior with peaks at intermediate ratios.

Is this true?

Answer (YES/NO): NO